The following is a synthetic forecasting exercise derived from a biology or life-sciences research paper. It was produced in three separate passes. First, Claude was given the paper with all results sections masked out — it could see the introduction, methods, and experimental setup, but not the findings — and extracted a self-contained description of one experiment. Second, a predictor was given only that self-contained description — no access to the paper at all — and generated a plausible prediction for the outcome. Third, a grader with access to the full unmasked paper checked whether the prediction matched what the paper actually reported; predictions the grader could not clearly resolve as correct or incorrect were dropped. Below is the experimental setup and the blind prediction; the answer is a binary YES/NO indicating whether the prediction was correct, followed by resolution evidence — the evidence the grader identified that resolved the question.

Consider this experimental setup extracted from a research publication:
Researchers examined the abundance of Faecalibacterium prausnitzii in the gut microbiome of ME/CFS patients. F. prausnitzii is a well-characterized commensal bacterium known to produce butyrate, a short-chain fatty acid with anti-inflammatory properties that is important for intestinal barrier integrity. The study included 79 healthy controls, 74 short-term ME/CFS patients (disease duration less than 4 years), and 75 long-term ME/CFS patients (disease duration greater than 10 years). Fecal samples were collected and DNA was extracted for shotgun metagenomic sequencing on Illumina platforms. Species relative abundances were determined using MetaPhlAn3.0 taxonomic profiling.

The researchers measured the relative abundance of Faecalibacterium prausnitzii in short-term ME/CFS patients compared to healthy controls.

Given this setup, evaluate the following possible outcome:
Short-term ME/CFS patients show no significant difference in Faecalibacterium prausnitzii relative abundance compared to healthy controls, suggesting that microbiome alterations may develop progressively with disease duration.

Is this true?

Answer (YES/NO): NO